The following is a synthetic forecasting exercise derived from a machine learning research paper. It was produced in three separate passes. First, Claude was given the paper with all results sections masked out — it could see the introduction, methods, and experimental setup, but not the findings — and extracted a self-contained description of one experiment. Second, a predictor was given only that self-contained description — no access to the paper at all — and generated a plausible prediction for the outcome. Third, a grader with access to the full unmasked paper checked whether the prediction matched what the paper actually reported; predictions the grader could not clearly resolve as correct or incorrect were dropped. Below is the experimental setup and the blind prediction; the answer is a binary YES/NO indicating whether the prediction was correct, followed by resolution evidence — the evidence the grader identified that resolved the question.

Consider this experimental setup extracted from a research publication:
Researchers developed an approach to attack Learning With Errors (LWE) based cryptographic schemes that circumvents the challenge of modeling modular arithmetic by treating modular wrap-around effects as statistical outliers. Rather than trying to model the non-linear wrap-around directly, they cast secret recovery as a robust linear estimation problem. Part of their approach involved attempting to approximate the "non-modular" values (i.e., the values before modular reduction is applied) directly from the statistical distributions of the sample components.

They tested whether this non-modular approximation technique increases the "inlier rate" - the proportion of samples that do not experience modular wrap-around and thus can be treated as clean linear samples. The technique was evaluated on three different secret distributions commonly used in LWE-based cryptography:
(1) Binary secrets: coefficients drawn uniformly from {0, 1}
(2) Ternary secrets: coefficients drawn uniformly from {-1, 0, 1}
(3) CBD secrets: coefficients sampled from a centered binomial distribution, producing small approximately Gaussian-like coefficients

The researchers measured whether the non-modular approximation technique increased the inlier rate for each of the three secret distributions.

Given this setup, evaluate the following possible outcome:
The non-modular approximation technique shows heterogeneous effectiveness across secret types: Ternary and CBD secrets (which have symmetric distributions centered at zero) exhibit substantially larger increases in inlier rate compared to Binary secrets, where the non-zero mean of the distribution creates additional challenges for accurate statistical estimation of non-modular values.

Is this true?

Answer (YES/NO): NO